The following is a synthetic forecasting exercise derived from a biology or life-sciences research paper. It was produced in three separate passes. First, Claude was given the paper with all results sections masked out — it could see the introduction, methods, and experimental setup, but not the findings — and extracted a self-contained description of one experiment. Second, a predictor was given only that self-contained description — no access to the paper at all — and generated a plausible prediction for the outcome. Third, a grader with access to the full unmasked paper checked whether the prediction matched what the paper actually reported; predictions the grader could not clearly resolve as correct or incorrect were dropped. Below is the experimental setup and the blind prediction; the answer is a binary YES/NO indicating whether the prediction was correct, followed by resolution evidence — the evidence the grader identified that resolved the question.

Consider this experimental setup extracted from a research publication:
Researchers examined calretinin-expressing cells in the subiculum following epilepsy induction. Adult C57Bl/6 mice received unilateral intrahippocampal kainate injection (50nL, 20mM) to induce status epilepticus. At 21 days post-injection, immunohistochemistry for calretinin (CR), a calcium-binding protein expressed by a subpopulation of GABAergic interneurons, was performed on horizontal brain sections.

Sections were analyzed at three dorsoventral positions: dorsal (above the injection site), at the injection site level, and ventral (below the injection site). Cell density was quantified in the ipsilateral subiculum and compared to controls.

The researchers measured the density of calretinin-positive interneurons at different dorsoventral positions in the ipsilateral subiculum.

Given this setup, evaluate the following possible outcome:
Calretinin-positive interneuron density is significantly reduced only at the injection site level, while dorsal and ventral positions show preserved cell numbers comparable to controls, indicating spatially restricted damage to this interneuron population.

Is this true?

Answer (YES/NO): YES